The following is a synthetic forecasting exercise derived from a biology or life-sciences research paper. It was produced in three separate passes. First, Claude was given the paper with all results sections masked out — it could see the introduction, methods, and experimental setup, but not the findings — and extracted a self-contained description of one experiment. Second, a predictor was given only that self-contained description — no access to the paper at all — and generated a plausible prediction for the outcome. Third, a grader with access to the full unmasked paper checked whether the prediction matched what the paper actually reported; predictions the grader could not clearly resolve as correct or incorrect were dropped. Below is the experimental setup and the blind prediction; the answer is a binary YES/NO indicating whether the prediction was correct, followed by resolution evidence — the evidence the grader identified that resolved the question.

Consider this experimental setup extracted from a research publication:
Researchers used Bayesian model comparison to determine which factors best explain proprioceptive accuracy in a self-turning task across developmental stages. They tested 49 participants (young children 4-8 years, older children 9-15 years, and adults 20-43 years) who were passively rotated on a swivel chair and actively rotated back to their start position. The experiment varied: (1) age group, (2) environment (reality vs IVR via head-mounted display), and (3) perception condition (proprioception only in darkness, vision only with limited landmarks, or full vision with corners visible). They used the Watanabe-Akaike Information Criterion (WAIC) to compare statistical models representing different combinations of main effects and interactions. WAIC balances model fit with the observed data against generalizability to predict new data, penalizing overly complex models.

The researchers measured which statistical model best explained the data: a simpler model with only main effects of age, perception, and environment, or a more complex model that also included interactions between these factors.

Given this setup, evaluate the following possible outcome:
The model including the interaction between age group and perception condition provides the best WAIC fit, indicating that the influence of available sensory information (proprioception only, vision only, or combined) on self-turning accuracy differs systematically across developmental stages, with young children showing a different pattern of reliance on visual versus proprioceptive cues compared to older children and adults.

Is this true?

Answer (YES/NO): NO